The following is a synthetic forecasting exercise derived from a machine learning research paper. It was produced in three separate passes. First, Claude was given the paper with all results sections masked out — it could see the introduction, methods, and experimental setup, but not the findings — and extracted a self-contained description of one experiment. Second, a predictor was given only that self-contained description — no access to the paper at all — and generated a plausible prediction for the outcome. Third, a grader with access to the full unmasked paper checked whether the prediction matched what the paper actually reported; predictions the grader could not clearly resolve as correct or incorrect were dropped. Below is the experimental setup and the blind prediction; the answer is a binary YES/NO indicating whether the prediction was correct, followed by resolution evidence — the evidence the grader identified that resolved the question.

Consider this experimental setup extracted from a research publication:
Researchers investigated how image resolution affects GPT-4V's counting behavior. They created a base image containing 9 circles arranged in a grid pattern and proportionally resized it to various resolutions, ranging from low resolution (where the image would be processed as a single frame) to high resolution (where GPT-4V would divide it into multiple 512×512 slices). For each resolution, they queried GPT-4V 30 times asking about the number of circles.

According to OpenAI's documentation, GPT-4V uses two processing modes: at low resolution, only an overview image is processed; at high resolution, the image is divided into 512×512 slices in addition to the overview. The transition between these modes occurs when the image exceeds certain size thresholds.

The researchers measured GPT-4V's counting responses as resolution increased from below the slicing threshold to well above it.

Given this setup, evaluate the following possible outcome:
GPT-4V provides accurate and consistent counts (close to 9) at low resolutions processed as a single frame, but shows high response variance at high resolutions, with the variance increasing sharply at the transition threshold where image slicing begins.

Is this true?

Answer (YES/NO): NO